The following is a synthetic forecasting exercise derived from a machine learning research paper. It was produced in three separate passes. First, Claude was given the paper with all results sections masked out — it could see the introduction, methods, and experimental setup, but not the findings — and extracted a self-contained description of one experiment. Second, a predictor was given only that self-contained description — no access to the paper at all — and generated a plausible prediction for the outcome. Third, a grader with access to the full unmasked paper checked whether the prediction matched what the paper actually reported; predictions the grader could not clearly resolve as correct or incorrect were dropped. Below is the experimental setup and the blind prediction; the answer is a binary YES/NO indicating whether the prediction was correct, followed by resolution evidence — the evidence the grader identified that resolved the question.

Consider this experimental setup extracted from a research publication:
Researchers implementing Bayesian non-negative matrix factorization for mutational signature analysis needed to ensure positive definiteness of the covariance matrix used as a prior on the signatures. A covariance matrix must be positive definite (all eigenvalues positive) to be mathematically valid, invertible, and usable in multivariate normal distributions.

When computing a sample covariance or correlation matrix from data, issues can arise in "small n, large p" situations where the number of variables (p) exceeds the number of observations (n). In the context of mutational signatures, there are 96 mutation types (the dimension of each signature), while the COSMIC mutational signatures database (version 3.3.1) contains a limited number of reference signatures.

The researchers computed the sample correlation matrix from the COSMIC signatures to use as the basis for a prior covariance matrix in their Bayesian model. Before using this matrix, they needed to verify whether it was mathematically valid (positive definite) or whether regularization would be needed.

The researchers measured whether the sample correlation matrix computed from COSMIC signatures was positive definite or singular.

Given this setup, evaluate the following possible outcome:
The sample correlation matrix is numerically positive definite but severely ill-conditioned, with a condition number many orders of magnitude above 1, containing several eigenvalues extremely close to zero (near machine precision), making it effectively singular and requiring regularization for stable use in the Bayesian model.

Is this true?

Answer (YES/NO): NO